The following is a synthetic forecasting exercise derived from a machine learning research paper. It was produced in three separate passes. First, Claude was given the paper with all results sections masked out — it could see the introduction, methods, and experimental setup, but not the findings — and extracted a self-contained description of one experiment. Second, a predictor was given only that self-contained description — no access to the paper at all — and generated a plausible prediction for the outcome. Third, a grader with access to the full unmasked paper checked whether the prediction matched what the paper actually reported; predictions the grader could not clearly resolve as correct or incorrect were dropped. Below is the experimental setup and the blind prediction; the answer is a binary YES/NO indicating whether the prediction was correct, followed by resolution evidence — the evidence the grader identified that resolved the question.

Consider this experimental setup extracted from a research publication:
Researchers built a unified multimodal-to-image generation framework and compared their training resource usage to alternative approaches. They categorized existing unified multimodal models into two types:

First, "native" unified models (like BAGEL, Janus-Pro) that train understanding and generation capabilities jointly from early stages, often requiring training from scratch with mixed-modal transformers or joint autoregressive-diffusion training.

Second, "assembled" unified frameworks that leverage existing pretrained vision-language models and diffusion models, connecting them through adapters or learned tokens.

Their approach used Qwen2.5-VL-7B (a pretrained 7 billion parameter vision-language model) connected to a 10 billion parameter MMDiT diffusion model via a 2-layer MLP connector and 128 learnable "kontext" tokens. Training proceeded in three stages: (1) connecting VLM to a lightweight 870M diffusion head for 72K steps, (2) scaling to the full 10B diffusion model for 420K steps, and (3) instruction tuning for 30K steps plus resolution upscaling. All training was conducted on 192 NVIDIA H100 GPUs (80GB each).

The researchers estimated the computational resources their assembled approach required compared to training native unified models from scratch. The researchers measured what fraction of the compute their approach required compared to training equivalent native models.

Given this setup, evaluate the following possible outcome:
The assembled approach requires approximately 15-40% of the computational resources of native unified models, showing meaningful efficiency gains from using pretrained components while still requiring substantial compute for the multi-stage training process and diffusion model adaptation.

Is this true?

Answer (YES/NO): NO